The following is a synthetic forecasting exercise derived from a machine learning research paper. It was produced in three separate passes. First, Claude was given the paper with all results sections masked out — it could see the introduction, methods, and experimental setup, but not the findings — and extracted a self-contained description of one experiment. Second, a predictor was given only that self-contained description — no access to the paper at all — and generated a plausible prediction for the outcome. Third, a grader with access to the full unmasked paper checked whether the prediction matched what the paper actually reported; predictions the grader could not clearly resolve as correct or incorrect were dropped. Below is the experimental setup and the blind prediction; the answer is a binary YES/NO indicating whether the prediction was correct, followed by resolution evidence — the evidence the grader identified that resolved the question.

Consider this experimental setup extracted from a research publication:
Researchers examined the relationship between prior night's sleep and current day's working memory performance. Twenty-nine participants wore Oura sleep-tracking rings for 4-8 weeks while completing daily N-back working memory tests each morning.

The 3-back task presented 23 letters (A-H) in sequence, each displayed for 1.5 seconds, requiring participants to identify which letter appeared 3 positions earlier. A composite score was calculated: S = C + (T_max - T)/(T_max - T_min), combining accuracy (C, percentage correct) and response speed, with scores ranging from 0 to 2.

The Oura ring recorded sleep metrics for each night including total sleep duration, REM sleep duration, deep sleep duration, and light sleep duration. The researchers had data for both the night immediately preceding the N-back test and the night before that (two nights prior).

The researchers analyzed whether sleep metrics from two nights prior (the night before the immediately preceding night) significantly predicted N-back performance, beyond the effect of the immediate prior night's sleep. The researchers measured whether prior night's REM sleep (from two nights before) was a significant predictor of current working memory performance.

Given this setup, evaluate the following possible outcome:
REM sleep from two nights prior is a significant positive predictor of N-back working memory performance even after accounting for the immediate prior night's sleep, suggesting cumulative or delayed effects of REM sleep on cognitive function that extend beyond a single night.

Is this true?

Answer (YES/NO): YES